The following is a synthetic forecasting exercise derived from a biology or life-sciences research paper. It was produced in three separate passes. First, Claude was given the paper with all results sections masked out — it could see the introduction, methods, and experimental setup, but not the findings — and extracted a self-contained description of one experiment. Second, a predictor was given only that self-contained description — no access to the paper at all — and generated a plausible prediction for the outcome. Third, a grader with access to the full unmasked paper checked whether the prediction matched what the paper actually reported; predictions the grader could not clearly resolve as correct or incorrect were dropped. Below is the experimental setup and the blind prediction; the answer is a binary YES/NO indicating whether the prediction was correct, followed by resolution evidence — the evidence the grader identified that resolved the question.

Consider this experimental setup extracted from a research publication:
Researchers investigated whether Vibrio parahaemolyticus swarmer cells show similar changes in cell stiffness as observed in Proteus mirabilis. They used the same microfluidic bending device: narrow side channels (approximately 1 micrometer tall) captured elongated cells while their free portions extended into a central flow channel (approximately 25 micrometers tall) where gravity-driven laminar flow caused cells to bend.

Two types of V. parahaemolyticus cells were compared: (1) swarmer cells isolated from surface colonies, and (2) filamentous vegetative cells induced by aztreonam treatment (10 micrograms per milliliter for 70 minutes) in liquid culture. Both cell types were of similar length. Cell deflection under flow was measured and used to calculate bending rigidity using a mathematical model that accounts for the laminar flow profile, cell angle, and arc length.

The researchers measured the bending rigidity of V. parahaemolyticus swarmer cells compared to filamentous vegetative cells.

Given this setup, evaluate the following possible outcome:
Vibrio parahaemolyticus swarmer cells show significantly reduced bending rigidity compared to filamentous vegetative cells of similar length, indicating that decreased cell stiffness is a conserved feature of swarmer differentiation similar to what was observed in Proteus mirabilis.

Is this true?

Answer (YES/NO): YES